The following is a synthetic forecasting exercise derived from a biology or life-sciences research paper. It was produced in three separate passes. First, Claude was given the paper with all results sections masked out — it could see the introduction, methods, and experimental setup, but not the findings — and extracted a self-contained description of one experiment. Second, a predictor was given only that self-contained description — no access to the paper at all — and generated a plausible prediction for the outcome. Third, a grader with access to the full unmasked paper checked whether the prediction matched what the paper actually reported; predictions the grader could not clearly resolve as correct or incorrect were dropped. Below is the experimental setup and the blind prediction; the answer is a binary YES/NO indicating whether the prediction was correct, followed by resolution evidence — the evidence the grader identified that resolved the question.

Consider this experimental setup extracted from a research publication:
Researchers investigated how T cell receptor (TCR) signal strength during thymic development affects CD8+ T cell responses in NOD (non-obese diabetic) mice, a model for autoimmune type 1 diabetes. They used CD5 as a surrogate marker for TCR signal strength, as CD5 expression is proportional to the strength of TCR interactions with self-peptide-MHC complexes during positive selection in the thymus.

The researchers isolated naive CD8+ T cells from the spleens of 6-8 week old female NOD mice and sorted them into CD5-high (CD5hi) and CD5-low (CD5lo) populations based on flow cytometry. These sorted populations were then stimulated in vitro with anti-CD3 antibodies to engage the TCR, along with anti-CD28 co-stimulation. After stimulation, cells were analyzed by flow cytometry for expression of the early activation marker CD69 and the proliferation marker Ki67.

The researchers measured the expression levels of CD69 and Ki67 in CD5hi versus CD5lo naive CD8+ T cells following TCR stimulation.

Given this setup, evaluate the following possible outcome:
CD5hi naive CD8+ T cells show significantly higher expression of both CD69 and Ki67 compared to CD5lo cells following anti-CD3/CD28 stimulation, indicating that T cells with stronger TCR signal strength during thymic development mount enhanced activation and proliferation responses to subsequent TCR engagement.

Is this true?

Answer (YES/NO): YES